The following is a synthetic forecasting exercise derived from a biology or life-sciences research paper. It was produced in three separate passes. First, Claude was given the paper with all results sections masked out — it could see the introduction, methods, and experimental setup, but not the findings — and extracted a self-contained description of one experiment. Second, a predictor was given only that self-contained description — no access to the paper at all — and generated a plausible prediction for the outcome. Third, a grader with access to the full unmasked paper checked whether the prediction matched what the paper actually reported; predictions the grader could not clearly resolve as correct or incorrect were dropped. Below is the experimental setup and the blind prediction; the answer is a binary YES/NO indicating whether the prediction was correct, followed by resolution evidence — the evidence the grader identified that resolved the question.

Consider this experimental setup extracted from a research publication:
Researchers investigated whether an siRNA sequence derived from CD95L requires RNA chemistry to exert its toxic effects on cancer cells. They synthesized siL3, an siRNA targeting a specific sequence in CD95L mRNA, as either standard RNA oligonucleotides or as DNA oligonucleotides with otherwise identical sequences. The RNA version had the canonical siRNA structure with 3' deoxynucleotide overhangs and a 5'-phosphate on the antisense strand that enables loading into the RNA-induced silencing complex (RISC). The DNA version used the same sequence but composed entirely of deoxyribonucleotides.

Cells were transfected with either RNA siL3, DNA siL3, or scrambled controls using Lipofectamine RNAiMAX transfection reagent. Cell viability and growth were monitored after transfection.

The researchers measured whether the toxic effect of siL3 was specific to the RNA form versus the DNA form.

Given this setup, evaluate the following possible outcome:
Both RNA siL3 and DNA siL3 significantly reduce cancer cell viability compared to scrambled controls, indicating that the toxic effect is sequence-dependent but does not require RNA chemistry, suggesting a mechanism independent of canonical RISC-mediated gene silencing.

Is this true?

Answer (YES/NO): NO